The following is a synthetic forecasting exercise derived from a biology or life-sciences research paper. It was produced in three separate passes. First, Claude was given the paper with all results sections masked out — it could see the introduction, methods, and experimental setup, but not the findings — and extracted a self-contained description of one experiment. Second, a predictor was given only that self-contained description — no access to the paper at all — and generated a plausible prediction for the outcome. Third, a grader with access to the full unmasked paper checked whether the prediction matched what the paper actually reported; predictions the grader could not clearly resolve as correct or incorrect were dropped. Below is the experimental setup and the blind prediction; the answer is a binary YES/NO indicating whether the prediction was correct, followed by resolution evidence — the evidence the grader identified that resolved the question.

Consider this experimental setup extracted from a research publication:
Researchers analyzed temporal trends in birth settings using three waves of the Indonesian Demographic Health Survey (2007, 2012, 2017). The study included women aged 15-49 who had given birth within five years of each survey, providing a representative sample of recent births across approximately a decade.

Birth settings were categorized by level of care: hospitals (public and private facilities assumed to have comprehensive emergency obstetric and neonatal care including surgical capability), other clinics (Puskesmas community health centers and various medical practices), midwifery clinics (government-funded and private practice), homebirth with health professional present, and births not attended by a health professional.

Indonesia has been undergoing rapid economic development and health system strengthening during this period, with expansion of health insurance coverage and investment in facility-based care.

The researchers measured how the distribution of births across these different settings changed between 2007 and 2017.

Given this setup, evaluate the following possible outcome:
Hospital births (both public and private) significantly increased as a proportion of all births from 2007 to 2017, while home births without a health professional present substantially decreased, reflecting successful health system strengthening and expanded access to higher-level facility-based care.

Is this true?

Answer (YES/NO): YES